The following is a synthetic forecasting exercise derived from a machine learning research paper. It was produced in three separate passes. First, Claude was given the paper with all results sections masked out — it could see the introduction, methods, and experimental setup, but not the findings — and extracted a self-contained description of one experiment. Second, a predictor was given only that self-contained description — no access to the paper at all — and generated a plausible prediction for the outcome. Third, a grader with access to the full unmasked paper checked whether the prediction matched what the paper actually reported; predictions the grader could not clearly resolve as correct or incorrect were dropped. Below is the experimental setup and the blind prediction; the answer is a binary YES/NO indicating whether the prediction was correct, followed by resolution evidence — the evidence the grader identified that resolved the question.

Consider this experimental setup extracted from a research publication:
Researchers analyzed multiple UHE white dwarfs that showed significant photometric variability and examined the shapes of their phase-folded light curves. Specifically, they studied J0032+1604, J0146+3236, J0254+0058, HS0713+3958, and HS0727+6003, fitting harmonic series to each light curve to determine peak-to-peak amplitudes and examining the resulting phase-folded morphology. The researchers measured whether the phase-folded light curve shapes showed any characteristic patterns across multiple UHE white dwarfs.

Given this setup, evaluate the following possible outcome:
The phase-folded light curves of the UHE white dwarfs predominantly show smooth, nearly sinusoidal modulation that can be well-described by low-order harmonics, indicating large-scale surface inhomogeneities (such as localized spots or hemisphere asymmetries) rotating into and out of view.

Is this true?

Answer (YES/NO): NO